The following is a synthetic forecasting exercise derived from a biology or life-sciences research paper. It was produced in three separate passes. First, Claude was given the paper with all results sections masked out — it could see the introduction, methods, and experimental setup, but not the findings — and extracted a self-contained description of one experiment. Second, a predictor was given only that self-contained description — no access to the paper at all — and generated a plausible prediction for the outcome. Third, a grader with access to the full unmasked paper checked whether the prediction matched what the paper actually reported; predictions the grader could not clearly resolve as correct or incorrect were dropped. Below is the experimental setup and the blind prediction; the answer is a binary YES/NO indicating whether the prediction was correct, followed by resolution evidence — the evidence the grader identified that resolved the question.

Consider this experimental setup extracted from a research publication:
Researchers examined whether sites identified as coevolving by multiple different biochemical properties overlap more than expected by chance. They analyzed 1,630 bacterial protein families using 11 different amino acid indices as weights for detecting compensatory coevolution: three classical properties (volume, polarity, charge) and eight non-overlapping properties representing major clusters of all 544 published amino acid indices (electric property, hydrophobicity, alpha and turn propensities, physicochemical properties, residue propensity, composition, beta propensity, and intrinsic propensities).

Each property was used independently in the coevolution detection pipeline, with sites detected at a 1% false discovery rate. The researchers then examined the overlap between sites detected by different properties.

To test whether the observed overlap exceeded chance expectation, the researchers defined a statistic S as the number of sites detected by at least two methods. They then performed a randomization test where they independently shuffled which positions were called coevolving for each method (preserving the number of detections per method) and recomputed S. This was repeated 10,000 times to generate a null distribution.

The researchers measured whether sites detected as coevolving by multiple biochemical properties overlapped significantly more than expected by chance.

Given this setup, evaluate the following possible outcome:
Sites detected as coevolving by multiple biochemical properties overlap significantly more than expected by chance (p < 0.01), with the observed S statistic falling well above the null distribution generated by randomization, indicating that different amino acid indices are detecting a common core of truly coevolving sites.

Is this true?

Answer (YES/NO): YES